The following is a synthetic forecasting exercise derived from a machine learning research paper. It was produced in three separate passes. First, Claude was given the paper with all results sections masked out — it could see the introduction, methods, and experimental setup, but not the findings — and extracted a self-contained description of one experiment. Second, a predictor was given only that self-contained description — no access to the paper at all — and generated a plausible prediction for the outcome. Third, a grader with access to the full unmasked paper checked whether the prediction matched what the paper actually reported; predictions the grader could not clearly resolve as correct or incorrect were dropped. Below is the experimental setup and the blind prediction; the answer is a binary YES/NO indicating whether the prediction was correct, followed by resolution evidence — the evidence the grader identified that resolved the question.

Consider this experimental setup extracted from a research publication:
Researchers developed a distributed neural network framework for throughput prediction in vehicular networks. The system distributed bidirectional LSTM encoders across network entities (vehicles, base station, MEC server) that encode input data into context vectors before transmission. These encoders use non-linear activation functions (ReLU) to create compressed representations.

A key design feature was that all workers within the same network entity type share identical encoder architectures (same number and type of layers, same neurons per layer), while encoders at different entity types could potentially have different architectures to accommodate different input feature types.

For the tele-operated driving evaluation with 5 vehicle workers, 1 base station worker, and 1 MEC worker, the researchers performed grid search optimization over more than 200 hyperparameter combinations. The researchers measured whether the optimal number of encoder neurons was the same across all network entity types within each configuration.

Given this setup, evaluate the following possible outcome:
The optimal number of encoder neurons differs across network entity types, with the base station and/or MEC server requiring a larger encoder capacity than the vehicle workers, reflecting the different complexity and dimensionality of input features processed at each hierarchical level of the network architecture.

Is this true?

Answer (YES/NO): NO